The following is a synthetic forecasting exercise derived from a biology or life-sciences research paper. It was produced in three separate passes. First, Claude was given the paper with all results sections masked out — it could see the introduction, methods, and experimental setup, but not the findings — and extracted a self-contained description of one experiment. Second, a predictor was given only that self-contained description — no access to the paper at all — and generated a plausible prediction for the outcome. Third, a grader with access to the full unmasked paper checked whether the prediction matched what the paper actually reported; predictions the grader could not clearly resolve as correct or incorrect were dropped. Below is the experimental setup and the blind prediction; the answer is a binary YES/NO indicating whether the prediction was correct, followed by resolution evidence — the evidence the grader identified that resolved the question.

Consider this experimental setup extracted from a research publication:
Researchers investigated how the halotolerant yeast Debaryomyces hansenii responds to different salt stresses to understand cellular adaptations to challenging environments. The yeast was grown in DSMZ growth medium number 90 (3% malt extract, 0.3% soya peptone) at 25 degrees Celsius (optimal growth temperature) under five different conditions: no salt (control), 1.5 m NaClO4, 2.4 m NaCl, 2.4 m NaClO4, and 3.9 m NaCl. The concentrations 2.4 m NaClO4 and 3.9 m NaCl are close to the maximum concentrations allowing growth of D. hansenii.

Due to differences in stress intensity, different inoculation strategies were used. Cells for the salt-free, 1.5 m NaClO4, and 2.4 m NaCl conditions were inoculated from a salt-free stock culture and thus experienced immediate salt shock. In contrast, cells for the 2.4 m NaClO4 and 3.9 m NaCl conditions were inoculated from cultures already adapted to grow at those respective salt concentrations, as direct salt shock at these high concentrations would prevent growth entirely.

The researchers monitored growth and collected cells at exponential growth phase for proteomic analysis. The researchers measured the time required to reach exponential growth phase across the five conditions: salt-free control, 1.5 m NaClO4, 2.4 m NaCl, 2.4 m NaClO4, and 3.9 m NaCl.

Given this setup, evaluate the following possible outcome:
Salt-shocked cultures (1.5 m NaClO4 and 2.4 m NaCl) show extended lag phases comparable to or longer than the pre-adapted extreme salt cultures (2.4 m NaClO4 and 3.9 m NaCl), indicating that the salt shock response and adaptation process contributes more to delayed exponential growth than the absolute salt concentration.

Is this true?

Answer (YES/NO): NO